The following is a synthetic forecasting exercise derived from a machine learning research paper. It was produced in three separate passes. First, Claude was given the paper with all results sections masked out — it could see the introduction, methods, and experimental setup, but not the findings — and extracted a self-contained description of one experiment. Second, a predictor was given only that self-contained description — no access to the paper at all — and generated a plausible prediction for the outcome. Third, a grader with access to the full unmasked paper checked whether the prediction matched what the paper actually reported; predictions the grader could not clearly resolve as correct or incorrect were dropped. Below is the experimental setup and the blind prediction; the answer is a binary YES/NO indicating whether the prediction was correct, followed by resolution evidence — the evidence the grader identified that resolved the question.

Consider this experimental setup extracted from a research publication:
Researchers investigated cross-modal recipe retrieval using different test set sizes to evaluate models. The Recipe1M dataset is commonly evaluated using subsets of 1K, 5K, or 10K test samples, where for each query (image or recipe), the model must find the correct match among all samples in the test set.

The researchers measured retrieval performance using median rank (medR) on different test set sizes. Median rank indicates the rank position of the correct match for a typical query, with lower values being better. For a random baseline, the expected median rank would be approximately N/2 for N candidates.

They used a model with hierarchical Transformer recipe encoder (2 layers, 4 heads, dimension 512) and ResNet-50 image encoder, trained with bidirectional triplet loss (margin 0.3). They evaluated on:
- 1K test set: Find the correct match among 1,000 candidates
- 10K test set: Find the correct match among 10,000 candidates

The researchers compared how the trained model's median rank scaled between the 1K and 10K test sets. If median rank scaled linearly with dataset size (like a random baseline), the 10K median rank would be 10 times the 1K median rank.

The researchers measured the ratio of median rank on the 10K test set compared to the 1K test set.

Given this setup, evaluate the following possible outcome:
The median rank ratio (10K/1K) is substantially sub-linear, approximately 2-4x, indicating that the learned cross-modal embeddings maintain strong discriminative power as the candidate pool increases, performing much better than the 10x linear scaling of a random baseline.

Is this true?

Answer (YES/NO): YES